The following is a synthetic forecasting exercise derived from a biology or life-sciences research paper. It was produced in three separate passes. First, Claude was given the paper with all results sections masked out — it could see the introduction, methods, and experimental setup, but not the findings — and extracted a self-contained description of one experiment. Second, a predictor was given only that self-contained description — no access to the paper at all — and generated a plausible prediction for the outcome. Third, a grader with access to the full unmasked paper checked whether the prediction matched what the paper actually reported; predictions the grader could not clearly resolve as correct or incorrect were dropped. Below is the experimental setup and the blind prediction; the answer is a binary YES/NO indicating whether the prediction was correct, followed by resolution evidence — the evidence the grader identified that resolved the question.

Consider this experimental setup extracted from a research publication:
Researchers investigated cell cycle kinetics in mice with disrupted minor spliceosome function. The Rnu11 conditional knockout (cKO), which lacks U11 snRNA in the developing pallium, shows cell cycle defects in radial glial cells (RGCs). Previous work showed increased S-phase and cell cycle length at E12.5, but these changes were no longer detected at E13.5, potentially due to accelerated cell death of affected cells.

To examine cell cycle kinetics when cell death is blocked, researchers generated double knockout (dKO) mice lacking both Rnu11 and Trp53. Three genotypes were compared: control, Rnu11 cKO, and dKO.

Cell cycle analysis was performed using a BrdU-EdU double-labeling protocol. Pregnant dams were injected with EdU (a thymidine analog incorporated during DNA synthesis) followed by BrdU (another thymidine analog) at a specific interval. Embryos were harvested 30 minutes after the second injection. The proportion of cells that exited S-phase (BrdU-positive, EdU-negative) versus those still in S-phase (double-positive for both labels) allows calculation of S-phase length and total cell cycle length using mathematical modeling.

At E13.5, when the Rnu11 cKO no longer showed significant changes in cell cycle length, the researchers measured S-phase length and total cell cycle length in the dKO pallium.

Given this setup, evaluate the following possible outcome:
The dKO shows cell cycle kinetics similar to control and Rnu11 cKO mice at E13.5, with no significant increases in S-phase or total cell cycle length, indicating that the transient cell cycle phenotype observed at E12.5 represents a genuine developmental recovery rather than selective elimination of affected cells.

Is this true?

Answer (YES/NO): NO